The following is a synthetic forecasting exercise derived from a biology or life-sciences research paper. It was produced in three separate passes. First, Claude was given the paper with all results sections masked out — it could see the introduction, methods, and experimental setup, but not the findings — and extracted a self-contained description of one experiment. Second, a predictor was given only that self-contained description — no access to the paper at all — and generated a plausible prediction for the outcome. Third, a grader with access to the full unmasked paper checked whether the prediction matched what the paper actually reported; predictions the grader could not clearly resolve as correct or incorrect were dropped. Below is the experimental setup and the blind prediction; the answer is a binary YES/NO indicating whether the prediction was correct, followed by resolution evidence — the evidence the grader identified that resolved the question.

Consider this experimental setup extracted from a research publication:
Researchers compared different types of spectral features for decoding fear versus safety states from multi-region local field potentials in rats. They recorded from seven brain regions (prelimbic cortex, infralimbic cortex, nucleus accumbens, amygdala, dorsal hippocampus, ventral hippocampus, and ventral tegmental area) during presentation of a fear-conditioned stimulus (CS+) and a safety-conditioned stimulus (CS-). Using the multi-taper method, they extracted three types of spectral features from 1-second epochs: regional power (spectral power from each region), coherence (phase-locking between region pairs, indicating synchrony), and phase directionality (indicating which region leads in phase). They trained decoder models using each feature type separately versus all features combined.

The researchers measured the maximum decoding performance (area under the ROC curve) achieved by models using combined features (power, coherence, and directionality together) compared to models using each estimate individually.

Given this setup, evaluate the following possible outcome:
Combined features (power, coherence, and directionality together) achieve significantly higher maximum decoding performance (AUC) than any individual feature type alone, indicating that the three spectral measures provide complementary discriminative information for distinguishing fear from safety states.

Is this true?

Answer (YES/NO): YES